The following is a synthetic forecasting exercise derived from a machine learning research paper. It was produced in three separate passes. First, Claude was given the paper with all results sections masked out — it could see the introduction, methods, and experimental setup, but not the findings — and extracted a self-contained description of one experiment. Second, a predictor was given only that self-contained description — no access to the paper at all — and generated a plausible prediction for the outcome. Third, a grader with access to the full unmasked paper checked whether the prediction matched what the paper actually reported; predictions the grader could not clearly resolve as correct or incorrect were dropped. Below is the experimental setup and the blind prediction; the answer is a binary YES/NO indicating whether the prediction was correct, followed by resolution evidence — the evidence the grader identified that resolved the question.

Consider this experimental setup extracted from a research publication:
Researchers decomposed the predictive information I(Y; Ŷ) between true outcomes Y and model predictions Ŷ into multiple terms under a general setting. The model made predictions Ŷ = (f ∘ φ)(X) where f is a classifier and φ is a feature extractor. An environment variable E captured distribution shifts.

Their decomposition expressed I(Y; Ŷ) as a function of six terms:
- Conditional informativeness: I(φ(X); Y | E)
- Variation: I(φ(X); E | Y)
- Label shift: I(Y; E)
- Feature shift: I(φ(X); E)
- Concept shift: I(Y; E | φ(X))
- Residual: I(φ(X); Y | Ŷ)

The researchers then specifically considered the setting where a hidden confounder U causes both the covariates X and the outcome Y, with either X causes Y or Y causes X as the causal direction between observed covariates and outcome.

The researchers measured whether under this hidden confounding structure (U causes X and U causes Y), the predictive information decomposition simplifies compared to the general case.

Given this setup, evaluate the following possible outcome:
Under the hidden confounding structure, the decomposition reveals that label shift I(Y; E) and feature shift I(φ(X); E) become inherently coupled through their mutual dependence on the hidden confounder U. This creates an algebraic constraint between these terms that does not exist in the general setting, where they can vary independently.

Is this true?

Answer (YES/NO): NO